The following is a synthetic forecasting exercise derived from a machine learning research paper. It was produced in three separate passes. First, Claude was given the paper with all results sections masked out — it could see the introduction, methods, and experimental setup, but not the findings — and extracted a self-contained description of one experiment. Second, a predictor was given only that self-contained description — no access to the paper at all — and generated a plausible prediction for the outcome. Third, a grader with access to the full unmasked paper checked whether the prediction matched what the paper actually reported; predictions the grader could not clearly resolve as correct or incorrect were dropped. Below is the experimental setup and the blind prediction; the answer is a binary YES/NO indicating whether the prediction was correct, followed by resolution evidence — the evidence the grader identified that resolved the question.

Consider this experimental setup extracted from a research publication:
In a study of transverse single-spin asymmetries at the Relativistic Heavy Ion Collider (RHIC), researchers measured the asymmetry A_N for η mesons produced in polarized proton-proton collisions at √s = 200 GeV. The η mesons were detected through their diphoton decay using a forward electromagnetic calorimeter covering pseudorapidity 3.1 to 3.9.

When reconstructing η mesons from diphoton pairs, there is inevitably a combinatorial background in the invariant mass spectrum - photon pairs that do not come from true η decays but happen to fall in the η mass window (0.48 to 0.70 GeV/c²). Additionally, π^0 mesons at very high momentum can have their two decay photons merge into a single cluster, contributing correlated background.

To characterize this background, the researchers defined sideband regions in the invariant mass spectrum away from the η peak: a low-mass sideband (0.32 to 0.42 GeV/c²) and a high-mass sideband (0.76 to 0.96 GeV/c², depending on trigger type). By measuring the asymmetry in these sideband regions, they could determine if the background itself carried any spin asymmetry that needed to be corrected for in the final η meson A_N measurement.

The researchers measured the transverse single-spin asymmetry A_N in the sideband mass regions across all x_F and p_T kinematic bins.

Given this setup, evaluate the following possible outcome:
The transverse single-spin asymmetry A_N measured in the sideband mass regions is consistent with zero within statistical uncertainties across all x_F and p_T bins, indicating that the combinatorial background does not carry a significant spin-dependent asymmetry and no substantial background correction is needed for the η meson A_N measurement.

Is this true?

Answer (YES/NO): YES